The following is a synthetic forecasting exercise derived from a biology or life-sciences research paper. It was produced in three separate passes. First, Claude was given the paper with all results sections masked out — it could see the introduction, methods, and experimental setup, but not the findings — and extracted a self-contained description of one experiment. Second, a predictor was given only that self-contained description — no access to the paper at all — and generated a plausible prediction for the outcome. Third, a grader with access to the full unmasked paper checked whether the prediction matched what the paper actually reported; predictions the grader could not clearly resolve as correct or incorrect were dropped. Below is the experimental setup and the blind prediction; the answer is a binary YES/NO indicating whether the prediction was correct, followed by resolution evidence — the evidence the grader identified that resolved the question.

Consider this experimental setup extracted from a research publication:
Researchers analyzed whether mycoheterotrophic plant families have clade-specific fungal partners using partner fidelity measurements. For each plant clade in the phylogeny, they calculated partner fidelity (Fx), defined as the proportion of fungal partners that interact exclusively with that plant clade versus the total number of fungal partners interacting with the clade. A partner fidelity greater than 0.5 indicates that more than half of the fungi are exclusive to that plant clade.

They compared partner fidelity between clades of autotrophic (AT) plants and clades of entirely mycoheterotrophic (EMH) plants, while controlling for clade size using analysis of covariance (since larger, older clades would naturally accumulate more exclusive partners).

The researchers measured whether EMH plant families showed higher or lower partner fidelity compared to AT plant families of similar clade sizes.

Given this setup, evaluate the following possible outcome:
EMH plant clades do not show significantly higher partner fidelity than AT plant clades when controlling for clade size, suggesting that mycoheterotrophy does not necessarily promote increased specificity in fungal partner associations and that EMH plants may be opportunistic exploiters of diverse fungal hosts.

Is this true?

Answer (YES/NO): YES